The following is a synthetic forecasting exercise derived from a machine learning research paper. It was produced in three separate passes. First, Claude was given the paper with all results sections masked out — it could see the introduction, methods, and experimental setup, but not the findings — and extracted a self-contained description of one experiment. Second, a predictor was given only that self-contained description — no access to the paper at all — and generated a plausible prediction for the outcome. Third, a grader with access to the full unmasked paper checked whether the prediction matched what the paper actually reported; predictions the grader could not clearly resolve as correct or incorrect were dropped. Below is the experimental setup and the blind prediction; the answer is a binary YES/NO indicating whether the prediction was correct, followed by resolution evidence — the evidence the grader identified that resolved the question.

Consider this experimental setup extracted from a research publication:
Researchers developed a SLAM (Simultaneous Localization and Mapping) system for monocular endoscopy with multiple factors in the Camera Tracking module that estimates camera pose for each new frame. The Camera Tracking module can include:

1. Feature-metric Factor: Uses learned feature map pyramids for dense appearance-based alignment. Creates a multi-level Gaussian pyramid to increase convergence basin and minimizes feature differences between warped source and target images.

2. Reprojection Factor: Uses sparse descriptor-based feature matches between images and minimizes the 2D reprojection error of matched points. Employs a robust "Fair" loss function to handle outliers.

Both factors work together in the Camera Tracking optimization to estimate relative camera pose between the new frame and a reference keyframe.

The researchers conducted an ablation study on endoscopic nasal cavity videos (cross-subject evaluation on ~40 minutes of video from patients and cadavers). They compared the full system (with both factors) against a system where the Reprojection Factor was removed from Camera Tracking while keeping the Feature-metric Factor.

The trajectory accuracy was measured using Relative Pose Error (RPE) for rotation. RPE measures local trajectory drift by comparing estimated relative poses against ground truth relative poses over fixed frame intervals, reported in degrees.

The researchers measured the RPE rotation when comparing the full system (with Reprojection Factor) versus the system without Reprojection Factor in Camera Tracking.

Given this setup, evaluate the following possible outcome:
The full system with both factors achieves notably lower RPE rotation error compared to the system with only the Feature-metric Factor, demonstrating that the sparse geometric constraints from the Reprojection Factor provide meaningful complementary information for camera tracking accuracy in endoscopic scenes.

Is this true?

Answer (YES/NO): NO